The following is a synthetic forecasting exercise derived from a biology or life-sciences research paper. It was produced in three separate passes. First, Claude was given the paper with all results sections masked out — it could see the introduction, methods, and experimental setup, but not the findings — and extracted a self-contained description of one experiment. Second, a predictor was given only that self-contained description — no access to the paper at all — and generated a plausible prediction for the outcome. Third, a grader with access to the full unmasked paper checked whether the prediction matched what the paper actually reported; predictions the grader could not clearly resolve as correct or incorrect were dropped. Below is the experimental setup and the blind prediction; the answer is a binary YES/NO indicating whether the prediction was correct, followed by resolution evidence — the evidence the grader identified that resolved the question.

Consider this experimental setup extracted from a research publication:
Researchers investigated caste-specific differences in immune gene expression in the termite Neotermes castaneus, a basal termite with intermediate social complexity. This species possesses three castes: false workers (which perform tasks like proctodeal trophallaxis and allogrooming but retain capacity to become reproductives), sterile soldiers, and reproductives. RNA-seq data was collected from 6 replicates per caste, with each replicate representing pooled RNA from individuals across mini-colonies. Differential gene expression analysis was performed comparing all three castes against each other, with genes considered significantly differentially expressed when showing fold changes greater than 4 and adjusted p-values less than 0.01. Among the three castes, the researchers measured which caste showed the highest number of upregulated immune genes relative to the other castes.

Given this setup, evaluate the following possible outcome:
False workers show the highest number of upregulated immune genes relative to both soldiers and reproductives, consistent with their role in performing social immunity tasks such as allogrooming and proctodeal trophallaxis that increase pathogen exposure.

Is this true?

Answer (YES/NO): NO